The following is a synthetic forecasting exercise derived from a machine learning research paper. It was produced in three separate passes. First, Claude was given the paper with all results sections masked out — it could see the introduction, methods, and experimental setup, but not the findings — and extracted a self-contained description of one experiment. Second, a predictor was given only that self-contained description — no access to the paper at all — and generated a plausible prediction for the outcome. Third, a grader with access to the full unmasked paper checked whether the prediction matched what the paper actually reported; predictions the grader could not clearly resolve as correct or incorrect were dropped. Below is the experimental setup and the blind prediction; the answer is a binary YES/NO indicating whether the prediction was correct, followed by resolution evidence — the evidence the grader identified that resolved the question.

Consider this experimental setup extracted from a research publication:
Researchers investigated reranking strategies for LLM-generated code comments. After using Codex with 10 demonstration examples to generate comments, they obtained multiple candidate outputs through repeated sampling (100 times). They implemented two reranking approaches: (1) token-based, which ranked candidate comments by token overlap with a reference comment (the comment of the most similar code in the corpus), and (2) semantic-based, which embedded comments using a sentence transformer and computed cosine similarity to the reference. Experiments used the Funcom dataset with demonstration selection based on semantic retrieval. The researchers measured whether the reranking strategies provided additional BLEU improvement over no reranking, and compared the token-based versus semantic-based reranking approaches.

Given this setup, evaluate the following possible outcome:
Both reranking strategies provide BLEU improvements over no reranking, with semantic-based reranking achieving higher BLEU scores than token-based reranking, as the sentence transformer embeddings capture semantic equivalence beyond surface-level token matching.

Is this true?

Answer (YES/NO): NO